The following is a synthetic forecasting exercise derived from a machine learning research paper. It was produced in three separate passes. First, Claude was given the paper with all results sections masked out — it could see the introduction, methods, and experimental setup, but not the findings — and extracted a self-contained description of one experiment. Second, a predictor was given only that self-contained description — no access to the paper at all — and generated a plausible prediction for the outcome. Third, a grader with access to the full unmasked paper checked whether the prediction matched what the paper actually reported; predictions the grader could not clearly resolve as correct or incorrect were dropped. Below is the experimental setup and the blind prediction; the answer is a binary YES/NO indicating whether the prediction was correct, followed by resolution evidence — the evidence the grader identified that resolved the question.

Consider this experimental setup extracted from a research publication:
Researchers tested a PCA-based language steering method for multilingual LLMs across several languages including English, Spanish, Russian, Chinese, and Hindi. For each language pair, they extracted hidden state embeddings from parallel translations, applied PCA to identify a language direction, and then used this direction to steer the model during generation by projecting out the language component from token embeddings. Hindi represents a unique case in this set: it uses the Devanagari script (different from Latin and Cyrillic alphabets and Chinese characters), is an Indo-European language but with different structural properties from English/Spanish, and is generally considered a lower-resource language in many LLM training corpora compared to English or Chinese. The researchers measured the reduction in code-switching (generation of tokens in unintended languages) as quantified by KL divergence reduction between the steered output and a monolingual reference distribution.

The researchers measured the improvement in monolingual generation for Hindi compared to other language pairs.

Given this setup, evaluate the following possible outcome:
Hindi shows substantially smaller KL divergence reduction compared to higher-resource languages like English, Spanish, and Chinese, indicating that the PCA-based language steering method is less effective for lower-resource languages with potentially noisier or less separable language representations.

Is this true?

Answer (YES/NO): YES